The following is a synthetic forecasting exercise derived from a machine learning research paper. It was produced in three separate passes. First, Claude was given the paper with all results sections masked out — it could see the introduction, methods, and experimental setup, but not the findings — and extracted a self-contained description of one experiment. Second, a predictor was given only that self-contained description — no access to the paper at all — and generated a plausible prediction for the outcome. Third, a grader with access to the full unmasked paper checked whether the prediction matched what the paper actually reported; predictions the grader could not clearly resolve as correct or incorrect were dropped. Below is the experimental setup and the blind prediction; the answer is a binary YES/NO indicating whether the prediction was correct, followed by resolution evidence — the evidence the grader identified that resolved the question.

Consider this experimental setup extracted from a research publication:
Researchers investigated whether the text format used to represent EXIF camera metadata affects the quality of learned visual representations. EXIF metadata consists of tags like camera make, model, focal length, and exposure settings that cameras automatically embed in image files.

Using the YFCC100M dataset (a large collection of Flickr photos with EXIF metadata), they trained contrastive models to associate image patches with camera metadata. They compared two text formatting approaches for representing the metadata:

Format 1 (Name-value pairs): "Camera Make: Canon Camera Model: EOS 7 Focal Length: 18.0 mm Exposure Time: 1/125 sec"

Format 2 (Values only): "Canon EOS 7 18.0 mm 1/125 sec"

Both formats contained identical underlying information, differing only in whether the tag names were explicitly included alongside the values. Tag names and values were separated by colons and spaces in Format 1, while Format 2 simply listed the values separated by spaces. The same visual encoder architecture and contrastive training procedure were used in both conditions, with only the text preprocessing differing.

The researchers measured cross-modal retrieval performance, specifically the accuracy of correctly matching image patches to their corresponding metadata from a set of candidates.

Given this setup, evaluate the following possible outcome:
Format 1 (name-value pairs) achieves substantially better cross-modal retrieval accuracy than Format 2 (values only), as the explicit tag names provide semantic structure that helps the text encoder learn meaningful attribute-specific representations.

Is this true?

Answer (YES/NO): NO